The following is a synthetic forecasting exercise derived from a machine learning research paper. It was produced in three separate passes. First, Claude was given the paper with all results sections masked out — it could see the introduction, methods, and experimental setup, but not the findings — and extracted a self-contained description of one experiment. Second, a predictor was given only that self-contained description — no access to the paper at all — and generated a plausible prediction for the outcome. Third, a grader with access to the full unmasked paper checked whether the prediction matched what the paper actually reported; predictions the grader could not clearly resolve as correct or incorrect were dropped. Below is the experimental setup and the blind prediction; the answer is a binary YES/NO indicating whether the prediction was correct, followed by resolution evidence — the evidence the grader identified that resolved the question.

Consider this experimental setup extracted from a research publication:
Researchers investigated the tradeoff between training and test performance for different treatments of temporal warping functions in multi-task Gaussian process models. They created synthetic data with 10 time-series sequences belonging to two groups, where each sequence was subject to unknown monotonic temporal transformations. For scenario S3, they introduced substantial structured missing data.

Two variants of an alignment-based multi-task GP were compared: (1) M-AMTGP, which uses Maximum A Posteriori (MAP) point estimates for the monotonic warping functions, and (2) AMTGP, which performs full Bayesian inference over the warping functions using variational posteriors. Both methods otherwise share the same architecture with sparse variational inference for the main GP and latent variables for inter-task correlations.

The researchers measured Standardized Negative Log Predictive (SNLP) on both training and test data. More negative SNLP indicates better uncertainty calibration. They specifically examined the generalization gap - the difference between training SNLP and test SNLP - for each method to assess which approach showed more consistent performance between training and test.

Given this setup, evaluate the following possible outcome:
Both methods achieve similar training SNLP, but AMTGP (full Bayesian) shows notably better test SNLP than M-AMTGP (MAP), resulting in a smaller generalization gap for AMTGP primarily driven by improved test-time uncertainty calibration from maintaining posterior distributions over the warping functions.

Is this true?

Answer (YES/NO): NO